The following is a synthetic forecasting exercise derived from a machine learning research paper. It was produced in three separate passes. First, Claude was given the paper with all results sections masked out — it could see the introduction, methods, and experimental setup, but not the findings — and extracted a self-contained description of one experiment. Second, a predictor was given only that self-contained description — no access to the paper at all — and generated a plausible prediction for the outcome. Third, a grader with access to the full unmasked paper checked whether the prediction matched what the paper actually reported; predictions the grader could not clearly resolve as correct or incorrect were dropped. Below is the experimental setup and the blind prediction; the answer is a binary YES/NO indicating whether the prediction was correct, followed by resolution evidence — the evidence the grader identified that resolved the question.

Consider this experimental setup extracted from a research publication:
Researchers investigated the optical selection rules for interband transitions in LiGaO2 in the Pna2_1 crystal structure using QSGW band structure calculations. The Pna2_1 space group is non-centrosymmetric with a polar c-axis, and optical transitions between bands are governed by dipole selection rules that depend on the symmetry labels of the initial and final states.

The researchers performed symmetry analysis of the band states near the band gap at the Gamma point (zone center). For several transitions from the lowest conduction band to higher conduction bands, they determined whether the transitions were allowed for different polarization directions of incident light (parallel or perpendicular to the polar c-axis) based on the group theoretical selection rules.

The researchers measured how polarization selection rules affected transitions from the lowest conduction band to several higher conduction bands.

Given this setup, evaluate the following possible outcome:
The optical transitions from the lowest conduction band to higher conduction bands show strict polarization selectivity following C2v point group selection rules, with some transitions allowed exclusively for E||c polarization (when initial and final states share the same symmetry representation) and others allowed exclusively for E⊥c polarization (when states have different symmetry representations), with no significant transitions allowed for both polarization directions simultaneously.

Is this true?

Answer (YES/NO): YES